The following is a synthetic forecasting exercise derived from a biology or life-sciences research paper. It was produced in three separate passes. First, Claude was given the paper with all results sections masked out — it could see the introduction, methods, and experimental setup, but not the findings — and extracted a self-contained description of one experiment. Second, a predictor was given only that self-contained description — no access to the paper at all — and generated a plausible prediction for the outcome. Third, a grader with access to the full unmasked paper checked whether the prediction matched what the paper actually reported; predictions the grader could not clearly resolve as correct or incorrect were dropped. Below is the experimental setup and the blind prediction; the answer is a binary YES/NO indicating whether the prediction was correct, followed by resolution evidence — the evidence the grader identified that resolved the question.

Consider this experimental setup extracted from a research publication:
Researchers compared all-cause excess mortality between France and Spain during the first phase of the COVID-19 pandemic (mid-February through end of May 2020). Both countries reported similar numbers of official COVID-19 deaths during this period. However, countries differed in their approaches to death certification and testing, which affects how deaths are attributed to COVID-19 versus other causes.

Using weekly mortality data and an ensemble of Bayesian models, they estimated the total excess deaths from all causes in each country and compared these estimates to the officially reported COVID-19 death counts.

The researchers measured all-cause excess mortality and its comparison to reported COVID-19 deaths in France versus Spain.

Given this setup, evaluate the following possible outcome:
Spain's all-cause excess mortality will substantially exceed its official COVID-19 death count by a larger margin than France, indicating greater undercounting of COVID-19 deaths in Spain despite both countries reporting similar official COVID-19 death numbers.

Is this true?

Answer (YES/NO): YES